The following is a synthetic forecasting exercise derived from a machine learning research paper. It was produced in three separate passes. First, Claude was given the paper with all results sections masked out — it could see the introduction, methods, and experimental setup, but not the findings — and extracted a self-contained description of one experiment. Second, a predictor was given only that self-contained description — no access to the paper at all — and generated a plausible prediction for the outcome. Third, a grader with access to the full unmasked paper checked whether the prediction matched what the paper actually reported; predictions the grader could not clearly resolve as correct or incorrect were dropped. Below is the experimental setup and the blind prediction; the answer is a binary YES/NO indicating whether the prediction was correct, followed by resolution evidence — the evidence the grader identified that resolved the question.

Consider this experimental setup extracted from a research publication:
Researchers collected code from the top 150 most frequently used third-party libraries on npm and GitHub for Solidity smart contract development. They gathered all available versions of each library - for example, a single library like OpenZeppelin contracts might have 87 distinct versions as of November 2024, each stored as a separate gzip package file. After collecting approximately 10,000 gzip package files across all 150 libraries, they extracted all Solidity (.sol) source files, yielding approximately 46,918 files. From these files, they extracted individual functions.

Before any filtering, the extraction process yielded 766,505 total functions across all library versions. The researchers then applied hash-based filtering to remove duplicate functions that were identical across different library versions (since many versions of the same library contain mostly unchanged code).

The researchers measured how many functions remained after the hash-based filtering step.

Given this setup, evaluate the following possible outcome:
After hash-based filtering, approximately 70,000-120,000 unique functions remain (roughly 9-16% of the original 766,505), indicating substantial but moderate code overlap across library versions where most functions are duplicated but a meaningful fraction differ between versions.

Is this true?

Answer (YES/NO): NO